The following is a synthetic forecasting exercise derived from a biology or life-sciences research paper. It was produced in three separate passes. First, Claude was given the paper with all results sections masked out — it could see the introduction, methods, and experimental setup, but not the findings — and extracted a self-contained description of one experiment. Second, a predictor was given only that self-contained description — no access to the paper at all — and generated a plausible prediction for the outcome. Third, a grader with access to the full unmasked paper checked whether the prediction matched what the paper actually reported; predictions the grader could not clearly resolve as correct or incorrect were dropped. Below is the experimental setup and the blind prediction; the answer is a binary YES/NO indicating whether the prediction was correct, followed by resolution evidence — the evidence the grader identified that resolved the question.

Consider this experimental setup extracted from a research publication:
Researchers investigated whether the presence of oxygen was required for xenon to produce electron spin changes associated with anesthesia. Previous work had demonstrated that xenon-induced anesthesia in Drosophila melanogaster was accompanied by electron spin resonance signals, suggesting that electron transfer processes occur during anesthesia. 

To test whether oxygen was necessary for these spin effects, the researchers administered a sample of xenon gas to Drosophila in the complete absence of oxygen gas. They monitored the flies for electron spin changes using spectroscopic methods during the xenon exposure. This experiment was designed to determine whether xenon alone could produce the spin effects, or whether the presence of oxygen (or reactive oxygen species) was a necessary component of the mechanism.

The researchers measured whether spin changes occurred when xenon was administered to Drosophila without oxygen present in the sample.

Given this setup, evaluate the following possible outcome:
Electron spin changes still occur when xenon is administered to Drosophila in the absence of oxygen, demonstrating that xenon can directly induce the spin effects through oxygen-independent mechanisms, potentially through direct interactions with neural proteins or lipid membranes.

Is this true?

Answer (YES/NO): NO